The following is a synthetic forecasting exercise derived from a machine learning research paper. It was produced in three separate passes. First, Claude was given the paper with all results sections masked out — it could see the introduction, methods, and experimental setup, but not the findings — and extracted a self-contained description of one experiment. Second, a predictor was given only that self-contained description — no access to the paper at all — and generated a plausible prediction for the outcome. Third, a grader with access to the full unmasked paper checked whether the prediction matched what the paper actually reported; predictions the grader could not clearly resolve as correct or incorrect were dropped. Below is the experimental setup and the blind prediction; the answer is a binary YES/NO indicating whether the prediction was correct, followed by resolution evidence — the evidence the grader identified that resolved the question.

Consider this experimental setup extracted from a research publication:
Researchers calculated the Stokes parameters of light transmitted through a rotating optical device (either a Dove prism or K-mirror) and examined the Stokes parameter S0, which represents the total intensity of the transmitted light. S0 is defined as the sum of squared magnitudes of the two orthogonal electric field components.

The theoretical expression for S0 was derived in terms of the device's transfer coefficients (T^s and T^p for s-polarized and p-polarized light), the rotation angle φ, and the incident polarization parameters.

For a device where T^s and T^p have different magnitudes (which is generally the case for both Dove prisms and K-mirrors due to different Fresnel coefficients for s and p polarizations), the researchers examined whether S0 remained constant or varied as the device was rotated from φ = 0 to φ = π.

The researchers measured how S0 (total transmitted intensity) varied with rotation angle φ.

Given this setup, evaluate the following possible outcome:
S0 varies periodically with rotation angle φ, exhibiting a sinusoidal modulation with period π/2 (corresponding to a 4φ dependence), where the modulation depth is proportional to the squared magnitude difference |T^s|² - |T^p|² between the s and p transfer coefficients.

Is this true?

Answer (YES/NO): NO